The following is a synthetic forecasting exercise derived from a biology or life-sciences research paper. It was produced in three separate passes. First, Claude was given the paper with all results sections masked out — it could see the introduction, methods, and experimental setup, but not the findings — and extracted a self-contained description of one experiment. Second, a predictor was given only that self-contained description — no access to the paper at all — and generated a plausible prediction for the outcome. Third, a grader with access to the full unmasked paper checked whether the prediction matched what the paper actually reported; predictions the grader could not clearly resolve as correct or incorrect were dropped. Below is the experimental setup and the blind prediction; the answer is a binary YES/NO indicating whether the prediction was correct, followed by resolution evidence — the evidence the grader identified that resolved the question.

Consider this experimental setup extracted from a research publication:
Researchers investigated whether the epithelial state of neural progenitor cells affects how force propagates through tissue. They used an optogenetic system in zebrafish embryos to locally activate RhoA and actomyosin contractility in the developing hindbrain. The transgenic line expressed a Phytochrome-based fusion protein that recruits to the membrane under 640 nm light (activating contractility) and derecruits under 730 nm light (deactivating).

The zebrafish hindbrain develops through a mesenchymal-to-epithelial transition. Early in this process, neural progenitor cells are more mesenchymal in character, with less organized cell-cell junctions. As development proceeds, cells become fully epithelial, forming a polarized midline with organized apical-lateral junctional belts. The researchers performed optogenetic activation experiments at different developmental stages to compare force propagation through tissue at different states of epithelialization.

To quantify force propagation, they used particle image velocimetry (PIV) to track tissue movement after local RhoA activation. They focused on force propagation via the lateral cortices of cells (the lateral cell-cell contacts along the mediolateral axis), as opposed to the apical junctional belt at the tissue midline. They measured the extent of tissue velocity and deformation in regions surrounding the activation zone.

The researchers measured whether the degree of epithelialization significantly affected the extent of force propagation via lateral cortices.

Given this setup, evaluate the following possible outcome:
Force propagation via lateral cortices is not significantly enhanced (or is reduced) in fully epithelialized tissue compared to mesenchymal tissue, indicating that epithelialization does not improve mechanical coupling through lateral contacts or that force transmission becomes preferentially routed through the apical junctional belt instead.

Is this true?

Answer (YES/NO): YES